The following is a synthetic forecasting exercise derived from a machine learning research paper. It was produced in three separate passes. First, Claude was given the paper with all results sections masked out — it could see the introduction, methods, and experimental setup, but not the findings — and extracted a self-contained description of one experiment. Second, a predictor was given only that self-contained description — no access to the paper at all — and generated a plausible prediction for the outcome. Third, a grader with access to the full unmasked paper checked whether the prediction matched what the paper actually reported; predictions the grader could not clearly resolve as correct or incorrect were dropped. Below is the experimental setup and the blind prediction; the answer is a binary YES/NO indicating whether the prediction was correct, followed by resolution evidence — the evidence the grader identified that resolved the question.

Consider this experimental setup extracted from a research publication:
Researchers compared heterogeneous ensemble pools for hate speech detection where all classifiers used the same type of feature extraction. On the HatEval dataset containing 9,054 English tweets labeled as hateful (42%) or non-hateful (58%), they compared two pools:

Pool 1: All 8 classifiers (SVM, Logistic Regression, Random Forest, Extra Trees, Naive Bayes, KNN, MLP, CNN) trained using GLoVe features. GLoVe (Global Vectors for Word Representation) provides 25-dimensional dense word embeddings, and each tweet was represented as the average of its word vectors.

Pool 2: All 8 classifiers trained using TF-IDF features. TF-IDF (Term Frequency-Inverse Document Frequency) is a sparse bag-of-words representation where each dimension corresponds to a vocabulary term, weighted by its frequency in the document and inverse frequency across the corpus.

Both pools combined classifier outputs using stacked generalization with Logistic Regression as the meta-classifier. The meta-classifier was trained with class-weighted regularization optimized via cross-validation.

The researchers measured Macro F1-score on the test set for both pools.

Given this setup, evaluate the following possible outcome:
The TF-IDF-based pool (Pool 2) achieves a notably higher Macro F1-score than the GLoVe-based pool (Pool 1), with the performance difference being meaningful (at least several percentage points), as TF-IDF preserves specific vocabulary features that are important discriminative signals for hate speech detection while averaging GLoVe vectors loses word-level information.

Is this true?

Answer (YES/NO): NO